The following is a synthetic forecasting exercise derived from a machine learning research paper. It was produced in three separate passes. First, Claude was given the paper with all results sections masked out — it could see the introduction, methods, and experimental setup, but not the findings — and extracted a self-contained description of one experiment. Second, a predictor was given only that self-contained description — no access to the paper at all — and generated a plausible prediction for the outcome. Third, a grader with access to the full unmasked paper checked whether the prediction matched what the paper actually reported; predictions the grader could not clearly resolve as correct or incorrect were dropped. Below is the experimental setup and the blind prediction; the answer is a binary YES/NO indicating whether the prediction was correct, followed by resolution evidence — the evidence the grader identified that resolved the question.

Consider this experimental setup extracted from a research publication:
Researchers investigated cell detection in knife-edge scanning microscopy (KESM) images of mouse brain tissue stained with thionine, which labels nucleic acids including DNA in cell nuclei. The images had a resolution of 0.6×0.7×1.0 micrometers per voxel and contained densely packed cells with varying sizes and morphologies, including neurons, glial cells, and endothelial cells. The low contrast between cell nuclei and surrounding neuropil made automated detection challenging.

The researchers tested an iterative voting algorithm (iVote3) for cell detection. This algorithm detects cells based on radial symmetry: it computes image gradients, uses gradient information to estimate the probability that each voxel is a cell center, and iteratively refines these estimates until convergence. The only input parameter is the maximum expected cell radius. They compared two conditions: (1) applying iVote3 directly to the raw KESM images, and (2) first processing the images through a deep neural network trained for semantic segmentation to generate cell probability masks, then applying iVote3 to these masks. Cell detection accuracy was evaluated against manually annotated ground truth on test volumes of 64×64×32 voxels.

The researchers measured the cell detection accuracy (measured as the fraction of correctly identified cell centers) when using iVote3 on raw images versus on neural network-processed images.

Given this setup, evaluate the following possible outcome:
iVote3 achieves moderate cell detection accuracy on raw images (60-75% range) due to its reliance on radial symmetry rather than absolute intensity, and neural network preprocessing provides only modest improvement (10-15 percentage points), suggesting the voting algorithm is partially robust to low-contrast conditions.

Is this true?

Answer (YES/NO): NO